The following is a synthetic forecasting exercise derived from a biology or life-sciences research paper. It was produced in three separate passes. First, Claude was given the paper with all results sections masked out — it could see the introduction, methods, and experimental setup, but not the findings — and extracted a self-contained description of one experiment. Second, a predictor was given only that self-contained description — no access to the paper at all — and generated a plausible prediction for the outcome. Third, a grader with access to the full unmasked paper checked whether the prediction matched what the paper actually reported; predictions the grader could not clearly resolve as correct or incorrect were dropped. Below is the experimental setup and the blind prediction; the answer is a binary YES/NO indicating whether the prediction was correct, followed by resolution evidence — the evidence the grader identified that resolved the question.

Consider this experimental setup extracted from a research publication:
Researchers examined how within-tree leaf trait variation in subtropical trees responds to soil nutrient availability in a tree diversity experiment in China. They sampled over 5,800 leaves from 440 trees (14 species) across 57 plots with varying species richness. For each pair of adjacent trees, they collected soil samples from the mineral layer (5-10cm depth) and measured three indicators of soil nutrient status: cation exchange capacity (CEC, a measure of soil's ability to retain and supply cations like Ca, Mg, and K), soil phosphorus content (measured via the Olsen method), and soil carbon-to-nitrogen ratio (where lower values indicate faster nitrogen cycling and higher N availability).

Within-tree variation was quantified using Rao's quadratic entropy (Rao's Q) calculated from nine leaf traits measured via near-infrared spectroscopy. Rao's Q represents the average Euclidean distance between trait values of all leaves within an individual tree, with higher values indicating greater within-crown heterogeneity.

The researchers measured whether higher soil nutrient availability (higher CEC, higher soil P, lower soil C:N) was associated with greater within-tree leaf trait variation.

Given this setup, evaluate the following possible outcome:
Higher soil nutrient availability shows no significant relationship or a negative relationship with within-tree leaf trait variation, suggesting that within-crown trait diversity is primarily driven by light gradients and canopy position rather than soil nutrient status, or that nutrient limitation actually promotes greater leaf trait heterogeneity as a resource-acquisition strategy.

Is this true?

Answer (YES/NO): NO